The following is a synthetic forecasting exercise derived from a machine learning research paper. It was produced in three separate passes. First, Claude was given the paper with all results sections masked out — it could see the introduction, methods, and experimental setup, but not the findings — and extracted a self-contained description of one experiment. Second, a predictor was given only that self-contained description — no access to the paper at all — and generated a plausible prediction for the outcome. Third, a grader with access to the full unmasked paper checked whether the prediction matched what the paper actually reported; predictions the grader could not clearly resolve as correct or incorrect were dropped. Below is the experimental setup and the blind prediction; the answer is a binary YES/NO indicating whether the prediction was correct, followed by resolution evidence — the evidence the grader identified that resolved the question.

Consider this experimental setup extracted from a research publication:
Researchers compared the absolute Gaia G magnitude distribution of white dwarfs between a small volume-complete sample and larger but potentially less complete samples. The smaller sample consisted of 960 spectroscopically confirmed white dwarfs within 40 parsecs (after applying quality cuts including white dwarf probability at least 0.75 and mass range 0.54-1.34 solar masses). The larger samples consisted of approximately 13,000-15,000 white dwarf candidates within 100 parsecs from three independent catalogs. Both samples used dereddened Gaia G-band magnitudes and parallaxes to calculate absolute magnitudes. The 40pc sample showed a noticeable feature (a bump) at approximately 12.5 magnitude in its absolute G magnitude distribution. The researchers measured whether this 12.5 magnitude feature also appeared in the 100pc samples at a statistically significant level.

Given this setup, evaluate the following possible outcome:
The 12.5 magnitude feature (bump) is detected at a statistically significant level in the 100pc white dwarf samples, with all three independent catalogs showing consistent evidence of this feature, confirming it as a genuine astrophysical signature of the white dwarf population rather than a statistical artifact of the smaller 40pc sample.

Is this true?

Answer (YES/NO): NO